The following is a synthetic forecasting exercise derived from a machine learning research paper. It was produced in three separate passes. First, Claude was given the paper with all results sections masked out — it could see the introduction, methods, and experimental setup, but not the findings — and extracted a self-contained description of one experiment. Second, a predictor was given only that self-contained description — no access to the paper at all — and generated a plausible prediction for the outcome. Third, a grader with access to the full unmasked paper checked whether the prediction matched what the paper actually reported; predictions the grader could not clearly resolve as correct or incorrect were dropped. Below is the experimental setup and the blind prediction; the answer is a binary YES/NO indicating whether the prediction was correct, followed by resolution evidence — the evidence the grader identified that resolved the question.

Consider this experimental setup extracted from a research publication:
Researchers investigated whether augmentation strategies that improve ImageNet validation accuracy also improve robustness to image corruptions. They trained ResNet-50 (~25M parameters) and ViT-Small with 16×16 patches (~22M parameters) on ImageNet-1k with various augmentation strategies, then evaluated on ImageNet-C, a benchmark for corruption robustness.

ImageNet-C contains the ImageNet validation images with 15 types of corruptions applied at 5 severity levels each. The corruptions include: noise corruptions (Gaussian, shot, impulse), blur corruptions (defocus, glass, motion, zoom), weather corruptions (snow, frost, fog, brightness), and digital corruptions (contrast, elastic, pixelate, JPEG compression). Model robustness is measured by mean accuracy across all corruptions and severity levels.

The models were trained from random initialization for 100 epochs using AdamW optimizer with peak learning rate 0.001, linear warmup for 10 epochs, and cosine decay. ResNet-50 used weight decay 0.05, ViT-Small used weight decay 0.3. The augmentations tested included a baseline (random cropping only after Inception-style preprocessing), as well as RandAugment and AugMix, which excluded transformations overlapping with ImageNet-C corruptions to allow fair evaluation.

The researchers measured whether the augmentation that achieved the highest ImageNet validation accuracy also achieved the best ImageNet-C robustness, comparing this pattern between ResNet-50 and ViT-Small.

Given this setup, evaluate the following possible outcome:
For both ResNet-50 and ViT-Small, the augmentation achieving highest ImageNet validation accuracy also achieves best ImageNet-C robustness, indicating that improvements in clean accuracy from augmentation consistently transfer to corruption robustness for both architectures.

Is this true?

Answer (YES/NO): YES